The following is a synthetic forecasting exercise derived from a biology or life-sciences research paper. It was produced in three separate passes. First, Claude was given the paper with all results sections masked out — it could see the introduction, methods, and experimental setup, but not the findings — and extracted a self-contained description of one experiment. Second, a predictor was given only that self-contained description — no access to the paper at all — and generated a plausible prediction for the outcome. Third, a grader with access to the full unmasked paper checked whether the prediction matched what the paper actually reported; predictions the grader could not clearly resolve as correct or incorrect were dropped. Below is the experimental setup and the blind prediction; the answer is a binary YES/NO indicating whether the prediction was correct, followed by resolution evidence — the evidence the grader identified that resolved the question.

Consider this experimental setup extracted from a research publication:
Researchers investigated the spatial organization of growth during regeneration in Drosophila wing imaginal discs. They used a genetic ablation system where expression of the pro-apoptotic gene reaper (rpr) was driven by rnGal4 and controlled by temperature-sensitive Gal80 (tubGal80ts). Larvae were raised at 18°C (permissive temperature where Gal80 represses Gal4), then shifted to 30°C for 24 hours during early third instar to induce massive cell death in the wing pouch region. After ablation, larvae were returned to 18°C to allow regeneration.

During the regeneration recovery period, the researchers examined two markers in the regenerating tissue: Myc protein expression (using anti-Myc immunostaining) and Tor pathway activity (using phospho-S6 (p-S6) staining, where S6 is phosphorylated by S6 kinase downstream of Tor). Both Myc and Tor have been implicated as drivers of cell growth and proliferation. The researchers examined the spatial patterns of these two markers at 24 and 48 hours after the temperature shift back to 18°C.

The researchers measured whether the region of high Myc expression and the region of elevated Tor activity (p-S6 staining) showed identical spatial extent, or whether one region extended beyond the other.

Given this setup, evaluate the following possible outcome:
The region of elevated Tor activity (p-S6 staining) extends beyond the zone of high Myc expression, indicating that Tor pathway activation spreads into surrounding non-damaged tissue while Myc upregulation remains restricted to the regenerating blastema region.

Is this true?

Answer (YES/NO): YES